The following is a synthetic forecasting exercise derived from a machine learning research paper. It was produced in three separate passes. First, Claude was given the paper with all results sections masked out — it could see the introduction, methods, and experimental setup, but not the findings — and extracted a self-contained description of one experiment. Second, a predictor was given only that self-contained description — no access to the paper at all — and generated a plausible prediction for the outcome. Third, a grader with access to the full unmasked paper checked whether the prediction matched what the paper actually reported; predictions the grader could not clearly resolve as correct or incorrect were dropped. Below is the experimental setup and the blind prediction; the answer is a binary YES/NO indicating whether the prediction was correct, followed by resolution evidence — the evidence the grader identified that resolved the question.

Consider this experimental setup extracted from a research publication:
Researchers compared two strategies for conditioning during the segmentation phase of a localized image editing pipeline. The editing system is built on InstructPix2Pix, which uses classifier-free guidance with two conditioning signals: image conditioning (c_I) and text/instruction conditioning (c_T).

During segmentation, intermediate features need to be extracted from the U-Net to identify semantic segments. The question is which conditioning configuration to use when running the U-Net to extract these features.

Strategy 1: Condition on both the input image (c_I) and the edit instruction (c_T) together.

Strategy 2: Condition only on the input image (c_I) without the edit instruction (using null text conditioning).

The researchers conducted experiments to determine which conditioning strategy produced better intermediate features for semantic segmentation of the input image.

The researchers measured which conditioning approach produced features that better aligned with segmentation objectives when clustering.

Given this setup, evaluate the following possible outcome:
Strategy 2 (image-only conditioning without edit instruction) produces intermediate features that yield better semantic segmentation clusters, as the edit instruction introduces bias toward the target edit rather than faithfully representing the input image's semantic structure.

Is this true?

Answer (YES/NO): YES